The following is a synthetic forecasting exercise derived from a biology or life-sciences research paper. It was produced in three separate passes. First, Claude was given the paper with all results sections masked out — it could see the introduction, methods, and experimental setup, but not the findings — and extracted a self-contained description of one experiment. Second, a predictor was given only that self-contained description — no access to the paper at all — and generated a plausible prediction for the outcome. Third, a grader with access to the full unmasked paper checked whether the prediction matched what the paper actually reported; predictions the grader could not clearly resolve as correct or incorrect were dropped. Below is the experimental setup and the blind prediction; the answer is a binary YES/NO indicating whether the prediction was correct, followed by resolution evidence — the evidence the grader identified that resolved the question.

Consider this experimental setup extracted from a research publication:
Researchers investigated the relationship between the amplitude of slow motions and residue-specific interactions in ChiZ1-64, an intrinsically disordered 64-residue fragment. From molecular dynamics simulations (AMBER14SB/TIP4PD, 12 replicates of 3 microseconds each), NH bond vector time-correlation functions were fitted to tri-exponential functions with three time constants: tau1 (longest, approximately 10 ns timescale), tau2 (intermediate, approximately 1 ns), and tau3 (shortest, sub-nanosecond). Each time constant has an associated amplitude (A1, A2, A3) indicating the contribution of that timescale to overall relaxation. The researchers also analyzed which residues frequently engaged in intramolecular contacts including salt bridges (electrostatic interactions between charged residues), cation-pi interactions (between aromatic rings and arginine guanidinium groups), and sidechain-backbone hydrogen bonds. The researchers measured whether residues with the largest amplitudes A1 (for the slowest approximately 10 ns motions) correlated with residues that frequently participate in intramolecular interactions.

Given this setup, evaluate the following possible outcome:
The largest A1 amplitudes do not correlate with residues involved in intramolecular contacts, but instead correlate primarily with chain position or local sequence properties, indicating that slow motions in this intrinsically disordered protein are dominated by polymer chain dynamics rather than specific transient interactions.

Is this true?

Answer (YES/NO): NO